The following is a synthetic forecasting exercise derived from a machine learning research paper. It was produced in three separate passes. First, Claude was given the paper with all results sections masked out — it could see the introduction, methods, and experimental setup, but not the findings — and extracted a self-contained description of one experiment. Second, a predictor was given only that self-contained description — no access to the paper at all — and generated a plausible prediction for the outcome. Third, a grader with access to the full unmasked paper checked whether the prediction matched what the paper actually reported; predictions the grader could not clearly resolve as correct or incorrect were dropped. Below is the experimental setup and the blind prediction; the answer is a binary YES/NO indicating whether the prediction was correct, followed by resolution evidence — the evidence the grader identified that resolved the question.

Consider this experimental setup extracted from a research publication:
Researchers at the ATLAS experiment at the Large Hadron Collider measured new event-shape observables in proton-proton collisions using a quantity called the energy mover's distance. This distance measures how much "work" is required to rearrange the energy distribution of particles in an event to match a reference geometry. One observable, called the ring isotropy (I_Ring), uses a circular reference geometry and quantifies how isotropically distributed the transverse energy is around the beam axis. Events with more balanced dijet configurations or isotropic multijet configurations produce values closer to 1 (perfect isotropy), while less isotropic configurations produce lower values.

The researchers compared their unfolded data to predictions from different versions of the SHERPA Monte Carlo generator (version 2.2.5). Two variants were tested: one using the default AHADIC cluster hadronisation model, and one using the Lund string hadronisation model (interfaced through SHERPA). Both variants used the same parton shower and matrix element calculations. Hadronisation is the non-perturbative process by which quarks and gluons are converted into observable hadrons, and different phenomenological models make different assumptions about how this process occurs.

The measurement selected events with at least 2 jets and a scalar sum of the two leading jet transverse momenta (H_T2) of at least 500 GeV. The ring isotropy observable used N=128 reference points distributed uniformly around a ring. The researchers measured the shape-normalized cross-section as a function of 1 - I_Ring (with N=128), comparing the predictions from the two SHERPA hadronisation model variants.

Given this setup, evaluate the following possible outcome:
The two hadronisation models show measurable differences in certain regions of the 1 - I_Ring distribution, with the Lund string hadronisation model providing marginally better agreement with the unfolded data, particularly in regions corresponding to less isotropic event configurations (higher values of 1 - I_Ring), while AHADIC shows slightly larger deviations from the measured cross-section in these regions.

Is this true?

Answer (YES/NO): NO